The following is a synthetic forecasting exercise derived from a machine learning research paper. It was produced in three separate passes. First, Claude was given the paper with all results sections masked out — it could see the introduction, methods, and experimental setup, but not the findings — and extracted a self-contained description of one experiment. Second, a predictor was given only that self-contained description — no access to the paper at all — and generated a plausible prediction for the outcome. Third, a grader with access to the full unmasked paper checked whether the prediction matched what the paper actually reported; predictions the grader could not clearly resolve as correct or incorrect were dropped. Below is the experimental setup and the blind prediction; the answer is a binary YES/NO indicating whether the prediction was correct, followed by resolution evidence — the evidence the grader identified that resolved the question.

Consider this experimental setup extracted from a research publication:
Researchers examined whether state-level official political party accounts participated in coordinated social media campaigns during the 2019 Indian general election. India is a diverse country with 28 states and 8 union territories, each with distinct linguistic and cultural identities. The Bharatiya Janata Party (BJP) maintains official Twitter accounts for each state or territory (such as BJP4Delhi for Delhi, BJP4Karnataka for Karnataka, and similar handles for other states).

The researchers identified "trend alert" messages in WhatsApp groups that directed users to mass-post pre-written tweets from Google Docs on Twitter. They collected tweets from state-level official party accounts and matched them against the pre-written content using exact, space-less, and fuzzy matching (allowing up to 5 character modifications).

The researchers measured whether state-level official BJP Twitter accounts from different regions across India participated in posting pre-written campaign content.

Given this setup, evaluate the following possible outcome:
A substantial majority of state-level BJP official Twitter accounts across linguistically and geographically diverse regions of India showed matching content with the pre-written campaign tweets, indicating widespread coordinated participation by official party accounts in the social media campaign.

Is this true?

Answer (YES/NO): NO